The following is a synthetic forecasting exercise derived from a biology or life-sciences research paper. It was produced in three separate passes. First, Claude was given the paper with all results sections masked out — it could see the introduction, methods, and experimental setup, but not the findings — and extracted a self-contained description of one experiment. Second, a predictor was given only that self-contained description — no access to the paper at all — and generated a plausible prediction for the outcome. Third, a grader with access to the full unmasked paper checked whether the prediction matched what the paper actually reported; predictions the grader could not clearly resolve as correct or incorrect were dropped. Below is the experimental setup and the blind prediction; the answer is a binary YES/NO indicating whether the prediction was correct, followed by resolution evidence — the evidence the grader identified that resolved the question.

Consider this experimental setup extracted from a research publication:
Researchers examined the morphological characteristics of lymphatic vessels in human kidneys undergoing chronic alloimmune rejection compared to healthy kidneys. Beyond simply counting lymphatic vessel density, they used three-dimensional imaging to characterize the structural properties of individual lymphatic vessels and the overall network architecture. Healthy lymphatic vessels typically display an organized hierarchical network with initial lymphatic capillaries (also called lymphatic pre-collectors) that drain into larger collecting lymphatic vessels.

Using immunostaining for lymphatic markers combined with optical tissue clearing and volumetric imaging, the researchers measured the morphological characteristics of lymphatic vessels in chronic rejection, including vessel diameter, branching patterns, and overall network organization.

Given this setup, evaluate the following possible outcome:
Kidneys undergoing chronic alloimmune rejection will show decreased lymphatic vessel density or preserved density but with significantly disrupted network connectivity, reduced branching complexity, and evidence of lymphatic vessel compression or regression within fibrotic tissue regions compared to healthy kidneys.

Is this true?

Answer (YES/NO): NO